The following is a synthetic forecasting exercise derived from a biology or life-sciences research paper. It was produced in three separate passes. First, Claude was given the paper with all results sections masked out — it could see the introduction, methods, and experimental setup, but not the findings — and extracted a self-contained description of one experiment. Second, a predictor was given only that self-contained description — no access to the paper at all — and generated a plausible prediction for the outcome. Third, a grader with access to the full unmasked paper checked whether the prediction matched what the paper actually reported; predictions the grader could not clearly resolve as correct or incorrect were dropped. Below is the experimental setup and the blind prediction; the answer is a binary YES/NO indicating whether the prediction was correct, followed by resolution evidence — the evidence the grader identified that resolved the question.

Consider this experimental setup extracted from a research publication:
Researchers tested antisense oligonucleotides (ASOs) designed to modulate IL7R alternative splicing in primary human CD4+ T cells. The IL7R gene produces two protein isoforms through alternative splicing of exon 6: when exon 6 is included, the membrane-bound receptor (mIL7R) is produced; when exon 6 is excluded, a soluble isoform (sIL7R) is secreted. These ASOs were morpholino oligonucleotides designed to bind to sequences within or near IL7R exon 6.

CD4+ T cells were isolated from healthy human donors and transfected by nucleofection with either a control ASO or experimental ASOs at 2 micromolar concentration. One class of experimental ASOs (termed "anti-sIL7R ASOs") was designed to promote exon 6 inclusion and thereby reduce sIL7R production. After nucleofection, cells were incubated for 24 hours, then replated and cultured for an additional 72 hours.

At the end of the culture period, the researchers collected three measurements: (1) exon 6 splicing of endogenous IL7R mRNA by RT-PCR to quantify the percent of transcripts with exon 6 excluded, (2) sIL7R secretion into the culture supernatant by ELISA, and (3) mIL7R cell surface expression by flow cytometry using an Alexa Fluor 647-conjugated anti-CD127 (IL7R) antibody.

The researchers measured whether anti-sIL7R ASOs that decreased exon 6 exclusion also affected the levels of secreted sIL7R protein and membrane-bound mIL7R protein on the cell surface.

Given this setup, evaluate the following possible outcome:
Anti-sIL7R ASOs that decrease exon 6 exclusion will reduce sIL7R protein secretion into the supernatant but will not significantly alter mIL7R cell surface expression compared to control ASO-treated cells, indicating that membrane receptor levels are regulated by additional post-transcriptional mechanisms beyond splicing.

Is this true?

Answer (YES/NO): NO